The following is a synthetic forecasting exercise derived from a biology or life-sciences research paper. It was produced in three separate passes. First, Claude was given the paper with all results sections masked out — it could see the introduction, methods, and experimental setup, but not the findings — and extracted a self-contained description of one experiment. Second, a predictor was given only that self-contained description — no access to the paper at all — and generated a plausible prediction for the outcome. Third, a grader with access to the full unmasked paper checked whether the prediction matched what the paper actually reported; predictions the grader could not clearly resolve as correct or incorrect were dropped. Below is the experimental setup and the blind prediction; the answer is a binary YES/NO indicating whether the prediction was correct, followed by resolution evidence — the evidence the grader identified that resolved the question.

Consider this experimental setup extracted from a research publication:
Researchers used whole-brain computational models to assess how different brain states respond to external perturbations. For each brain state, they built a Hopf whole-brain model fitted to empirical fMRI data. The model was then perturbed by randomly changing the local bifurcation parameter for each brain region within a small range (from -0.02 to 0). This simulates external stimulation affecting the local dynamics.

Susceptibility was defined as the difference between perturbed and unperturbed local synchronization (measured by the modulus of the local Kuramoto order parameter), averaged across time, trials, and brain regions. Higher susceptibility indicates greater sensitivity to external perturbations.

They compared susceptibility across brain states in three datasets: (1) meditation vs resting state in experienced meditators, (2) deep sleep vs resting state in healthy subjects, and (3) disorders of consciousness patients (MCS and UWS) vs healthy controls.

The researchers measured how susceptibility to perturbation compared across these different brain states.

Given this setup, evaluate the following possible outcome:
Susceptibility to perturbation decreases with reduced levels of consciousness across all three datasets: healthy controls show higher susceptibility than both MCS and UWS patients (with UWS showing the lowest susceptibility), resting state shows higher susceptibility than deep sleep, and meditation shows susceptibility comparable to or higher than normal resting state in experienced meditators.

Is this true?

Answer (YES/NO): NO